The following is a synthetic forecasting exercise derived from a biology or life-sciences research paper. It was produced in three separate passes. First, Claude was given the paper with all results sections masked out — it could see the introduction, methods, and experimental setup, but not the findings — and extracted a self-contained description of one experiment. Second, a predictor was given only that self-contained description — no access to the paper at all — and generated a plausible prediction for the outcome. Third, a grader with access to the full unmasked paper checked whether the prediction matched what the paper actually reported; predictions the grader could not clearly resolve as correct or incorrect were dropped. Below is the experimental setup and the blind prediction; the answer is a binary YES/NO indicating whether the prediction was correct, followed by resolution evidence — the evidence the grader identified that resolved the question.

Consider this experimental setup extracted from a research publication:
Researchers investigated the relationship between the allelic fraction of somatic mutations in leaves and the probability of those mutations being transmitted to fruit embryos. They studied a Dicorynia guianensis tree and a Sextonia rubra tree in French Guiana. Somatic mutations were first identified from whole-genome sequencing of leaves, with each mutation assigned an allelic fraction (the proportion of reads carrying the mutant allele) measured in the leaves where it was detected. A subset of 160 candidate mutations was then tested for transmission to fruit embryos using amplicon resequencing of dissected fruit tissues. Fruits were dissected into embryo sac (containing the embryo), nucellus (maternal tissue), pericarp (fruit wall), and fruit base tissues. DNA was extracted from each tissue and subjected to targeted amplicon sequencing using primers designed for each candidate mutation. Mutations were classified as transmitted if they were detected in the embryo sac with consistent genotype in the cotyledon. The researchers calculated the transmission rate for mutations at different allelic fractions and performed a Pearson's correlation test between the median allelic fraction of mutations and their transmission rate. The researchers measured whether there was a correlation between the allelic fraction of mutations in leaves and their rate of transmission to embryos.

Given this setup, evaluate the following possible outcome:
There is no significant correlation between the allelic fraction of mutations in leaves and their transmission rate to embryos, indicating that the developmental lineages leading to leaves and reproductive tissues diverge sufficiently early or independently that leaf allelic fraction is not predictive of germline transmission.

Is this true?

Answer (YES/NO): YES